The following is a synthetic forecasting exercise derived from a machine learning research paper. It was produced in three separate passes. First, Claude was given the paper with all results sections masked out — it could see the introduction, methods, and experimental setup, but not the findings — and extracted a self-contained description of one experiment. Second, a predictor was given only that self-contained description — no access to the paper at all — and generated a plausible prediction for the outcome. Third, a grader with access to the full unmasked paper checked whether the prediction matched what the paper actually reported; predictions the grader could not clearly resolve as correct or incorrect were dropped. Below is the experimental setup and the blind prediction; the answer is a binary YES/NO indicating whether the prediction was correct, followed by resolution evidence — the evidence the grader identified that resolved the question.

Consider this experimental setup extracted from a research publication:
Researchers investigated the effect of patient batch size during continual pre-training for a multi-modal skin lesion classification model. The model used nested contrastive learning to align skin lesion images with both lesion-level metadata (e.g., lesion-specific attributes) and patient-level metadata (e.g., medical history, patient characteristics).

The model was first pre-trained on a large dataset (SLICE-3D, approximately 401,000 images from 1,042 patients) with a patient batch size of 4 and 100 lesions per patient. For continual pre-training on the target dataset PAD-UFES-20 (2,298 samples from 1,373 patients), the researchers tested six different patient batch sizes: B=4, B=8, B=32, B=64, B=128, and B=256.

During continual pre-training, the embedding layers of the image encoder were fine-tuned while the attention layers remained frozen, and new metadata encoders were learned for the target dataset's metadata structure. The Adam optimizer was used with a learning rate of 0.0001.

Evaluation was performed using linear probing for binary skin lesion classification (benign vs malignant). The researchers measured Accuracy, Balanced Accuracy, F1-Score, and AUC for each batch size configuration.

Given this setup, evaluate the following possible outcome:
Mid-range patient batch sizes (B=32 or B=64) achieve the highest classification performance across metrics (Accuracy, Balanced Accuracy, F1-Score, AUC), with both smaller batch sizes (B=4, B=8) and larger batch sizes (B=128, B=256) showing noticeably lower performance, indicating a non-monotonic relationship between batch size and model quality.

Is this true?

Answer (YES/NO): NO